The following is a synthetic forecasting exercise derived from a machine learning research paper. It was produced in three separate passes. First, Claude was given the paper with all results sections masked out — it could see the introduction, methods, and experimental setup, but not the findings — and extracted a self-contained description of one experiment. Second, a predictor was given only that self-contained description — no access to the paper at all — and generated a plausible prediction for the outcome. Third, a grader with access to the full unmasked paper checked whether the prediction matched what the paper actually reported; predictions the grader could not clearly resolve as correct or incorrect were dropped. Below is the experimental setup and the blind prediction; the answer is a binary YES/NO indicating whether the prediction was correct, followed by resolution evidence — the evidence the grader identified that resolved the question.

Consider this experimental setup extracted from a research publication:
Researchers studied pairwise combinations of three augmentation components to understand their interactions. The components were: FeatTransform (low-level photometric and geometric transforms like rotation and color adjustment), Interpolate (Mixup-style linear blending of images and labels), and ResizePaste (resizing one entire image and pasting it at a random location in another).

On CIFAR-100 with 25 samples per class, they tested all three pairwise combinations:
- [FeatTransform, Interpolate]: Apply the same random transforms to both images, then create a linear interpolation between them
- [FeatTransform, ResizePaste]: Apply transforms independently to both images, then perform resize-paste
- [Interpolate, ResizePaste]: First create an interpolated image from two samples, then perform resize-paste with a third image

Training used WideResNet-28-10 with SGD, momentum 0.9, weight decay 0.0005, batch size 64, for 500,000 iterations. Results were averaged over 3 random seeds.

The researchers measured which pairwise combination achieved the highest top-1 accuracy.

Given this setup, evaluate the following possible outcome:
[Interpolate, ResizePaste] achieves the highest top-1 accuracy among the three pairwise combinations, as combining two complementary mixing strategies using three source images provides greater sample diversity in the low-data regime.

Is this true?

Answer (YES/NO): NO